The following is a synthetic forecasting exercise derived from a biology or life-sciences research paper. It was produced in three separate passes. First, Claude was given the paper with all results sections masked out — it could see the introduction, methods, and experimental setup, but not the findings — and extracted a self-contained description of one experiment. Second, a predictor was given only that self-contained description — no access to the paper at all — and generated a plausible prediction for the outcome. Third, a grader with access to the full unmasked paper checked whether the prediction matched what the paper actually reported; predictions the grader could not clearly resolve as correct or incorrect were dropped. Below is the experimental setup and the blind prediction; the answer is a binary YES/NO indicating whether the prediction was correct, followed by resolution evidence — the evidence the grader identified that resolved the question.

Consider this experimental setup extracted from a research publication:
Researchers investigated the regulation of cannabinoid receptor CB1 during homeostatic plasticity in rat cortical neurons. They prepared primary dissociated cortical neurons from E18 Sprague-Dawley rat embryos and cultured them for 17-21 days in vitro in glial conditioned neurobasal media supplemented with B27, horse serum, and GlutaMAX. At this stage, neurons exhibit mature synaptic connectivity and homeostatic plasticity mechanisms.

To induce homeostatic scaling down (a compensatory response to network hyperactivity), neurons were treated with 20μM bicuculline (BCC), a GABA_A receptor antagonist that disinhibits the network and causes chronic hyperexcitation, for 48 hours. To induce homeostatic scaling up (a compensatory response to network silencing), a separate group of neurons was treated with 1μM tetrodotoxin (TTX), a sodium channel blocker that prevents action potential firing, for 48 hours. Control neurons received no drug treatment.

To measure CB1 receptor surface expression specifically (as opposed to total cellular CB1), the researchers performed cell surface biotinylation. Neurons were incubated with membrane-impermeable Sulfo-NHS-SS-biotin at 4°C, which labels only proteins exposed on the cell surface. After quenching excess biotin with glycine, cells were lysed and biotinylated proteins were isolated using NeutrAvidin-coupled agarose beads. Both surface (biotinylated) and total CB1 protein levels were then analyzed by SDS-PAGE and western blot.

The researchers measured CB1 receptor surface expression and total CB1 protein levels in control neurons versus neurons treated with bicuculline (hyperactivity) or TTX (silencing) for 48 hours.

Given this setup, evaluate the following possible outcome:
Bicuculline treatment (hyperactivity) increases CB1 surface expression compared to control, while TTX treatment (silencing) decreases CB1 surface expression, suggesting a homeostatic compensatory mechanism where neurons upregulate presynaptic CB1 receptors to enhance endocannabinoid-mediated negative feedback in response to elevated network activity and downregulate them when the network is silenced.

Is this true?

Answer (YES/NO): NO